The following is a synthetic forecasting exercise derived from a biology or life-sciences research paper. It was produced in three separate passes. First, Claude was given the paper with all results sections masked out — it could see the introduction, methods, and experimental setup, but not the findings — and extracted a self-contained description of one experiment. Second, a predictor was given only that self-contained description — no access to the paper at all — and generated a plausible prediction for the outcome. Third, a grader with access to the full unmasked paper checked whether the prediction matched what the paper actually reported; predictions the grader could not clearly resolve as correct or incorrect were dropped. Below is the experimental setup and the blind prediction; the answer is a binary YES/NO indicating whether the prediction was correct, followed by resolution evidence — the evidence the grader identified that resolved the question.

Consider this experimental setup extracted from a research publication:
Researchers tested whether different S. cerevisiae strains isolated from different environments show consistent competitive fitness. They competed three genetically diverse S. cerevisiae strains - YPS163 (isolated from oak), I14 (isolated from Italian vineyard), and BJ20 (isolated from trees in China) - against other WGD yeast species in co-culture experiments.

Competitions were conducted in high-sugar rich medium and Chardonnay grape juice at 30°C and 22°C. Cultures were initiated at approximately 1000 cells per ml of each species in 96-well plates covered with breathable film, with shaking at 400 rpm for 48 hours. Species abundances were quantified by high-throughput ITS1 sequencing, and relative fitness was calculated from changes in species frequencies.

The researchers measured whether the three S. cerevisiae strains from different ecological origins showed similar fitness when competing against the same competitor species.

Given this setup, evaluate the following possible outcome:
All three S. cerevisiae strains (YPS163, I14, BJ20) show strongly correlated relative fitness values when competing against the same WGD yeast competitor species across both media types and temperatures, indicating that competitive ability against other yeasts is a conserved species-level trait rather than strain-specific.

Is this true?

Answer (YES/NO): YES